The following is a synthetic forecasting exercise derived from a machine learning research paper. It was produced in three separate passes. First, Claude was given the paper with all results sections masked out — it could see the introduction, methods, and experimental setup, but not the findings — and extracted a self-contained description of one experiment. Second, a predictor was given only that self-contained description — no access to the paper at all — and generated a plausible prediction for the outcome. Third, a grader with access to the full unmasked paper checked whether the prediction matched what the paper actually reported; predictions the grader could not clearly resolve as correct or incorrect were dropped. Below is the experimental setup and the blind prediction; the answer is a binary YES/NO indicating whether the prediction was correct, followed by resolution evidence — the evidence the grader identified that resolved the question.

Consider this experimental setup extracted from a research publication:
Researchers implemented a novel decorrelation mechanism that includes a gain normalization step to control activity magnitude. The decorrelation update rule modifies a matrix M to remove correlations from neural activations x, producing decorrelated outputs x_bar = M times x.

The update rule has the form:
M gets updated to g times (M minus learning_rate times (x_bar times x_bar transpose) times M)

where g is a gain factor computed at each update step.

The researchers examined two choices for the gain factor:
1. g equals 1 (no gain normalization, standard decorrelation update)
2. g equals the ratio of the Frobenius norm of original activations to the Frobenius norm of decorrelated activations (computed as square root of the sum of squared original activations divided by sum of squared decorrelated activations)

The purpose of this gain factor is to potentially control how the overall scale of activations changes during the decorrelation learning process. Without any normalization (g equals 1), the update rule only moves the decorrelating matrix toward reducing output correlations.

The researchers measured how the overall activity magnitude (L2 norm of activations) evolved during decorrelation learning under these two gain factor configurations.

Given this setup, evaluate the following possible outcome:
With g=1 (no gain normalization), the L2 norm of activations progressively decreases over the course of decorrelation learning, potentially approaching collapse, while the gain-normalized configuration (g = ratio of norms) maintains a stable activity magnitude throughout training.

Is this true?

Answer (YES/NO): YES